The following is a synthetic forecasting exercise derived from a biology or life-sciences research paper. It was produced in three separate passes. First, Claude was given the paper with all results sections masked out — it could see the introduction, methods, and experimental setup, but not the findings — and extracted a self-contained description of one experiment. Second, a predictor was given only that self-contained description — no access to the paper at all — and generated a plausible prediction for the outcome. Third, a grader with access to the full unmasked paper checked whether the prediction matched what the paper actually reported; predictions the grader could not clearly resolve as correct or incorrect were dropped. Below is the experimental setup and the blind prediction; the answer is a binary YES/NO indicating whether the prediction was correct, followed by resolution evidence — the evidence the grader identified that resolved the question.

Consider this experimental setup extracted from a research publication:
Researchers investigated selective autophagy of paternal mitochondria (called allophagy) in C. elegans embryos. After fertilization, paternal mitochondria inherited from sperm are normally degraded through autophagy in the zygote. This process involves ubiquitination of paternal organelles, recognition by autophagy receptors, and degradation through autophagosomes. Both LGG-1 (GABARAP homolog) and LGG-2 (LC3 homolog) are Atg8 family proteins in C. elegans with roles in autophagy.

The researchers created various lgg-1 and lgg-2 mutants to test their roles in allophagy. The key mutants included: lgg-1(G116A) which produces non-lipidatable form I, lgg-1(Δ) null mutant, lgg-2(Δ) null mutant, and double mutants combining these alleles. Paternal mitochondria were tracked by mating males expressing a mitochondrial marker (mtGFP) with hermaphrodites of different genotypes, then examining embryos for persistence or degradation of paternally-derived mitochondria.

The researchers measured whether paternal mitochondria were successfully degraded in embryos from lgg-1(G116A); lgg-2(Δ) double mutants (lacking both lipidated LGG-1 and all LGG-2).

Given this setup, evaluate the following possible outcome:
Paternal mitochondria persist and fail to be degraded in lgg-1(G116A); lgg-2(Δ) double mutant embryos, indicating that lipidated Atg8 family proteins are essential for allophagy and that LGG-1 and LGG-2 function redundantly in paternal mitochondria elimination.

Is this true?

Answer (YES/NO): NO